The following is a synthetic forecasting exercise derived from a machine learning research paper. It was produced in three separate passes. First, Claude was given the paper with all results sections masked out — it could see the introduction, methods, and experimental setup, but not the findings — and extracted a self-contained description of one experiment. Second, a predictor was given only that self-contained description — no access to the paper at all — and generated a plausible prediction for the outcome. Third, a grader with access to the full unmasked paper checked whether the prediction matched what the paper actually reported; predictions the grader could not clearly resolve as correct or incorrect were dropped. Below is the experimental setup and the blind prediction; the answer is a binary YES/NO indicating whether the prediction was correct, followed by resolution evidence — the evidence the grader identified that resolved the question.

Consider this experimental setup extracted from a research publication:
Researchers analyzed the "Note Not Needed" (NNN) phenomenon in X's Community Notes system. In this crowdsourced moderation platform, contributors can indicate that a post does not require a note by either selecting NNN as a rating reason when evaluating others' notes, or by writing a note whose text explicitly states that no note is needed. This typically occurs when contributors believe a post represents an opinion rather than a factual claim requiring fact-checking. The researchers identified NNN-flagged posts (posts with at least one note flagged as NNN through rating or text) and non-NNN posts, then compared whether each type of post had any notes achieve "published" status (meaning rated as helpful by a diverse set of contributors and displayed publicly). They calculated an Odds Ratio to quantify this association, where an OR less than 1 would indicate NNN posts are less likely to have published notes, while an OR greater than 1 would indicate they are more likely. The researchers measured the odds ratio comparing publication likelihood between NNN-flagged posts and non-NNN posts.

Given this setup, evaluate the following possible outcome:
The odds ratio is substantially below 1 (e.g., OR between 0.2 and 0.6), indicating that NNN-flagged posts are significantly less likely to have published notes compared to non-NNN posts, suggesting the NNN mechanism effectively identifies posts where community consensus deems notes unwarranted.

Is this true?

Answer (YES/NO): NO